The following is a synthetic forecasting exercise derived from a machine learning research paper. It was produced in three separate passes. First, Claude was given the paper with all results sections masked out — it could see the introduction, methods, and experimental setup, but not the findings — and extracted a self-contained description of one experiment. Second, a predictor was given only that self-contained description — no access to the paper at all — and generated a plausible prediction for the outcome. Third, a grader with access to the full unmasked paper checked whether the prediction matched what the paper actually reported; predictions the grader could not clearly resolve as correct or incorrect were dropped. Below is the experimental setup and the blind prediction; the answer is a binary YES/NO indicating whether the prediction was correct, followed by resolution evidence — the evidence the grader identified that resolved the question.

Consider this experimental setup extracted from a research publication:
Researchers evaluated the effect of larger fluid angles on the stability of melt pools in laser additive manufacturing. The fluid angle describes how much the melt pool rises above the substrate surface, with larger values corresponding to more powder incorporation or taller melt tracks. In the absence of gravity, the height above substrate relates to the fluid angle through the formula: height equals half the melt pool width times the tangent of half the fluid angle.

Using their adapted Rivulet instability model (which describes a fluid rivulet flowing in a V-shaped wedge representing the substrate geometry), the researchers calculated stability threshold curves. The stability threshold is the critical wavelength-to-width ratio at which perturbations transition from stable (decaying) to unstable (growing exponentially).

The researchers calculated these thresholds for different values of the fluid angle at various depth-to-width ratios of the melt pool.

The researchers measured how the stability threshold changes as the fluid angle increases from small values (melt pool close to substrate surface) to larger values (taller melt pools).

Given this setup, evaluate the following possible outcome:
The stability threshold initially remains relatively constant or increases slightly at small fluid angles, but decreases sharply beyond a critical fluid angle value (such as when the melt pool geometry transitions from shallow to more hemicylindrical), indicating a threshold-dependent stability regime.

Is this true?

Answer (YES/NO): NO